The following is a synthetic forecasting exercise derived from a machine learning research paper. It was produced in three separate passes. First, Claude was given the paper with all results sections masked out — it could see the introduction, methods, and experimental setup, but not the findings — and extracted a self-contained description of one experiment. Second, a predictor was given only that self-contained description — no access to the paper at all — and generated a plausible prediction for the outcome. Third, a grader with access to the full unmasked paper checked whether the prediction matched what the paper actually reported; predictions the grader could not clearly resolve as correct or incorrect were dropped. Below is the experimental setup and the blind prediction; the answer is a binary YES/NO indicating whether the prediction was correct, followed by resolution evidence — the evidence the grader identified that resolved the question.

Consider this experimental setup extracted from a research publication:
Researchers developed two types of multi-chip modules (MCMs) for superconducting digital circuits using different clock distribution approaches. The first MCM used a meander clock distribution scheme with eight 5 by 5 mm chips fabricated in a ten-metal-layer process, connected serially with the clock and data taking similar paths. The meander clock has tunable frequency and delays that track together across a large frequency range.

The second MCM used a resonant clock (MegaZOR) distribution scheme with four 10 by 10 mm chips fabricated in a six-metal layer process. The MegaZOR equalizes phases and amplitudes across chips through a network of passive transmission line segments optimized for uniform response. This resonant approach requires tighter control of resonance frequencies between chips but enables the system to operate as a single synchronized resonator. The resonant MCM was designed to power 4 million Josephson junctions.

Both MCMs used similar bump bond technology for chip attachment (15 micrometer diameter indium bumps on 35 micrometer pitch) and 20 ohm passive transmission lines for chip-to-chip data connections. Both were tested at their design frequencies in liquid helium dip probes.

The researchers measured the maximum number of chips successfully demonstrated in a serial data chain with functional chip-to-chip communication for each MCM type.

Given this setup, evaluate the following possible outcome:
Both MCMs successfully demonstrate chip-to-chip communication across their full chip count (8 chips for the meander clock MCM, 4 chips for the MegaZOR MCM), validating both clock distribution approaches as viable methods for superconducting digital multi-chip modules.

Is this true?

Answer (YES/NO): NO